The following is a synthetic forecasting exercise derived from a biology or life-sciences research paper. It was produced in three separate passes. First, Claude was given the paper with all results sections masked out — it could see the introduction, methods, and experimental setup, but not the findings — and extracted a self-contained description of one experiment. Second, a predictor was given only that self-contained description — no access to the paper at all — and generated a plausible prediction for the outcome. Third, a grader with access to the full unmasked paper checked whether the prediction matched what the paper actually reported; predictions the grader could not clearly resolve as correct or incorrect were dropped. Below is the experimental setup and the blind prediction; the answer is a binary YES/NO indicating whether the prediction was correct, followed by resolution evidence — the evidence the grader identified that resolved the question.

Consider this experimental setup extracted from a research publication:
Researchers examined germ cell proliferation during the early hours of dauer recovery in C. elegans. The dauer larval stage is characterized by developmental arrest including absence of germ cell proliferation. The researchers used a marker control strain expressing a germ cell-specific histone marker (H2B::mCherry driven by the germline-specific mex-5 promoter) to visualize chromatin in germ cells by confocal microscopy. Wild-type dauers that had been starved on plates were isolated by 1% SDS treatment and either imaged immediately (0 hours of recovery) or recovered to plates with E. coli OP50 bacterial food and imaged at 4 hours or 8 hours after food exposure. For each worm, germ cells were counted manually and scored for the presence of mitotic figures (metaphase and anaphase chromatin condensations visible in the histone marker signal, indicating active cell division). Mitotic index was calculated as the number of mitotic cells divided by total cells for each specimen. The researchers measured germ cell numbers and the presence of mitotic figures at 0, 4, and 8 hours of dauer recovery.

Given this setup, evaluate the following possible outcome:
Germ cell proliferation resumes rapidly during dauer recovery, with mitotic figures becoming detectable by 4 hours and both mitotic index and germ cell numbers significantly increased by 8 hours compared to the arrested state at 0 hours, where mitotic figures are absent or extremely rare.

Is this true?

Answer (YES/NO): YES